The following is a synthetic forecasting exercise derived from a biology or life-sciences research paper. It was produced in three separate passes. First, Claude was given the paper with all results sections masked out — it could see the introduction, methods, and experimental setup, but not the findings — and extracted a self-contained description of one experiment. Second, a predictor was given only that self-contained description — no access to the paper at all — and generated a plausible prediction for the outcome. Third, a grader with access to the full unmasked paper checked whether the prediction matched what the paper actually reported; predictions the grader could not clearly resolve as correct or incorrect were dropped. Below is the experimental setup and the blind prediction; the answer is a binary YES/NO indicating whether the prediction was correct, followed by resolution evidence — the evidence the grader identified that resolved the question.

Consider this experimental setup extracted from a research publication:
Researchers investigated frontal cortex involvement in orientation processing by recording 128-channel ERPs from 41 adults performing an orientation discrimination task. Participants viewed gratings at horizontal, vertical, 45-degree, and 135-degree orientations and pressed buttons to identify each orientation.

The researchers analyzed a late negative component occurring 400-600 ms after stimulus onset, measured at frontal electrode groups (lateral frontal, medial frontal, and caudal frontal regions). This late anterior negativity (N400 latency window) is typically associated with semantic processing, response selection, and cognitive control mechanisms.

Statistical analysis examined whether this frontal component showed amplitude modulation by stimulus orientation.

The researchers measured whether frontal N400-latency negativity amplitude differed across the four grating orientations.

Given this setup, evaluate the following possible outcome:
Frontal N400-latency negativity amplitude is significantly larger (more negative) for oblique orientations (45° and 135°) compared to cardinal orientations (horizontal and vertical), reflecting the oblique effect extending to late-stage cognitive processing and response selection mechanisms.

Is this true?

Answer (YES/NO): NO